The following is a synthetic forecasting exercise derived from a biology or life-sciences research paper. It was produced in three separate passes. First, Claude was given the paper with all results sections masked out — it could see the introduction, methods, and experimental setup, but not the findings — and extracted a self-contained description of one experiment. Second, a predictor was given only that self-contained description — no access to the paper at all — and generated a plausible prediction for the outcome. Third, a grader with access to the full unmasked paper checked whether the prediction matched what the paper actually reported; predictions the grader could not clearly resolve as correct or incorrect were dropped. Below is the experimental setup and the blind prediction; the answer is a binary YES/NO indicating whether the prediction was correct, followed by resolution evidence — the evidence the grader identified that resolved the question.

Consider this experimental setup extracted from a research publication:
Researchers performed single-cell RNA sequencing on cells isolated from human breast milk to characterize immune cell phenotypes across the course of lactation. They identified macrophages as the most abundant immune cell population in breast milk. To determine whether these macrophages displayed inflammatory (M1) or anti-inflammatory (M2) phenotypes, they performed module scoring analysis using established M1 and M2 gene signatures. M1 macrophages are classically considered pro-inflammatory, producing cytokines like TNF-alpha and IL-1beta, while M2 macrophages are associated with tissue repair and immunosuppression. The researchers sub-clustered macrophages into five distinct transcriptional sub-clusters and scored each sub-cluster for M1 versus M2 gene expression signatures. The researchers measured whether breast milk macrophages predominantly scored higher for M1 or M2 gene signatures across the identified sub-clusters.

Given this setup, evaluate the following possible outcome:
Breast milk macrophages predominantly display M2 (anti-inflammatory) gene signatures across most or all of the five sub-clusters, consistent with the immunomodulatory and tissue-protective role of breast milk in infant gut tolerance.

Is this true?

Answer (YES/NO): YES